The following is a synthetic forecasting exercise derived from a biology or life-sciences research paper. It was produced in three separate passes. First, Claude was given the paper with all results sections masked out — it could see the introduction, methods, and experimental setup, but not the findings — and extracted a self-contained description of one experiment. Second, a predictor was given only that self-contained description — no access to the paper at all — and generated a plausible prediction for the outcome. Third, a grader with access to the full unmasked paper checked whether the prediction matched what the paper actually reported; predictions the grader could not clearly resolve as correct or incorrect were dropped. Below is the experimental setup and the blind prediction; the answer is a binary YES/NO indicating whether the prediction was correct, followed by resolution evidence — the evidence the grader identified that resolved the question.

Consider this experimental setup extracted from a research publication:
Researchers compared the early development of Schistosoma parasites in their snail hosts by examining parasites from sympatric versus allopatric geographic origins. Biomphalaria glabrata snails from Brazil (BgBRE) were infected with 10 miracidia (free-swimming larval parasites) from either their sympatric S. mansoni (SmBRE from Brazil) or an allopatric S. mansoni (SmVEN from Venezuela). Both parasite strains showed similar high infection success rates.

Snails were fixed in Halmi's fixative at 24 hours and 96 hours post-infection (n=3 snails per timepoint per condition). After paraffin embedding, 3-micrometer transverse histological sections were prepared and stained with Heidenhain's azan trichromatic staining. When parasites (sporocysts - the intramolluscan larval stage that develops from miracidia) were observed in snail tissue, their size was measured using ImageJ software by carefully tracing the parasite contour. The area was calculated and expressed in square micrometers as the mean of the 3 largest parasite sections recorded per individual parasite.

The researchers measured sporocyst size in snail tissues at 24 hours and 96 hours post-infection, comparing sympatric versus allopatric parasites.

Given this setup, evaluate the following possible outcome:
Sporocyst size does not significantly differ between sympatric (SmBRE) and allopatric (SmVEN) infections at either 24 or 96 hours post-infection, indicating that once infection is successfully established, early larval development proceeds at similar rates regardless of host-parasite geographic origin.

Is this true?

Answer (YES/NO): NO